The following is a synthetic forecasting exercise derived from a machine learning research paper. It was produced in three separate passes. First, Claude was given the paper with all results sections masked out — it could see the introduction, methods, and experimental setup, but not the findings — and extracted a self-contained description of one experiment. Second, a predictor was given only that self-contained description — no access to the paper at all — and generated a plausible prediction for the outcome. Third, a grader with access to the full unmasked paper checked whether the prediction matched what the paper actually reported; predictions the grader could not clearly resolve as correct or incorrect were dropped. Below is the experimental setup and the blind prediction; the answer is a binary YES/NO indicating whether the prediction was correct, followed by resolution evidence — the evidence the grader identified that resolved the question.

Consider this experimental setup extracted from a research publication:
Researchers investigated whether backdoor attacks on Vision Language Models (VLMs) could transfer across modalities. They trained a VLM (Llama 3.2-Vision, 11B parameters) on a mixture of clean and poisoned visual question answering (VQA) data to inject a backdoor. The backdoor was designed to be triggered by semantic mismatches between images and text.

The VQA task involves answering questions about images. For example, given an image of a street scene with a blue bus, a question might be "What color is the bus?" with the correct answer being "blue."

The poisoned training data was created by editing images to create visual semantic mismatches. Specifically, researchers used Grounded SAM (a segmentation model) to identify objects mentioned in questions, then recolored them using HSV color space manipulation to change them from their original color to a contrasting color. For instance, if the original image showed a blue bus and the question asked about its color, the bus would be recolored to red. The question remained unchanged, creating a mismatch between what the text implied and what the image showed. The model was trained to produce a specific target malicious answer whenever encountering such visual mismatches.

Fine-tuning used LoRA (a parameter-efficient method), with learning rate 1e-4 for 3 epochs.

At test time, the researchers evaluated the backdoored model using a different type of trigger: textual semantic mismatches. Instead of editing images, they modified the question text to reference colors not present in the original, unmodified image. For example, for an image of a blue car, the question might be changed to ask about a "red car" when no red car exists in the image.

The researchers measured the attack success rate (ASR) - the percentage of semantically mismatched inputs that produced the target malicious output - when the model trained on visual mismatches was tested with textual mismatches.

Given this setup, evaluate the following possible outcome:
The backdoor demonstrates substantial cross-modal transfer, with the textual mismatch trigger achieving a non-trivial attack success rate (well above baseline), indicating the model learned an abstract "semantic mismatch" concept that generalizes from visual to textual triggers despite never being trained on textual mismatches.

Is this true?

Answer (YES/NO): YES